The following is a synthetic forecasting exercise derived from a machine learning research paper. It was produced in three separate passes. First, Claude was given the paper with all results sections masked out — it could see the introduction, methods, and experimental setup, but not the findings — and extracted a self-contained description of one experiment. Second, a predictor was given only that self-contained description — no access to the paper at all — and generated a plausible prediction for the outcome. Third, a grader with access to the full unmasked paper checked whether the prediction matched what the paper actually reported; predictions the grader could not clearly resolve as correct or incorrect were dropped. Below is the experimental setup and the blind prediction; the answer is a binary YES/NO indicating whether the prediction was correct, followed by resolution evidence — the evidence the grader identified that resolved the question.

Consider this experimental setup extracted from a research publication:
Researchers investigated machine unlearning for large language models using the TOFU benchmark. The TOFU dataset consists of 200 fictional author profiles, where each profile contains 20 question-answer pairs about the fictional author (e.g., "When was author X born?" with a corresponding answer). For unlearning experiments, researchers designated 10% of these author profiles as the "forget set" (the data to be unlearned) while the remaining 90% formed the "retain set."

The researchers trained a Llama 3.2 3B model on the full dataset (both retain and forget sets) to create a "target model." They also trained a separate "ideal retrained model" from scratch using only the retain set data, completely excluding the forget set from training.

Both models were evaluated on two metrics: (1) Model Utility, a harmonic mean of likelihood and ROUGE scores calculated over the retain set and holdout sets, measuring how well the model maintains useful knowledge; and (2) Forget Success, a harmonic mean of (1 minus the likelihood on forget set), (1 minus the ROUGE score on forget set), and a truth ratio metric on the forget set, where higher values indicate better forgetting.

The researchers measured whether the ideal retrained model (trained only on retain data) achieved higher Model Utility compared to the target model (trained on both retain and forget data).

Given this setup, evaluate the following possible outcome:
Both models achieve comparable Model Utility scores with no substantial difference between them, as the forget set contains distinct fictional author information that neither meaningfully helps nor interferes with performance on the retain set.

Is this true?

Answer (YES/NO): NO